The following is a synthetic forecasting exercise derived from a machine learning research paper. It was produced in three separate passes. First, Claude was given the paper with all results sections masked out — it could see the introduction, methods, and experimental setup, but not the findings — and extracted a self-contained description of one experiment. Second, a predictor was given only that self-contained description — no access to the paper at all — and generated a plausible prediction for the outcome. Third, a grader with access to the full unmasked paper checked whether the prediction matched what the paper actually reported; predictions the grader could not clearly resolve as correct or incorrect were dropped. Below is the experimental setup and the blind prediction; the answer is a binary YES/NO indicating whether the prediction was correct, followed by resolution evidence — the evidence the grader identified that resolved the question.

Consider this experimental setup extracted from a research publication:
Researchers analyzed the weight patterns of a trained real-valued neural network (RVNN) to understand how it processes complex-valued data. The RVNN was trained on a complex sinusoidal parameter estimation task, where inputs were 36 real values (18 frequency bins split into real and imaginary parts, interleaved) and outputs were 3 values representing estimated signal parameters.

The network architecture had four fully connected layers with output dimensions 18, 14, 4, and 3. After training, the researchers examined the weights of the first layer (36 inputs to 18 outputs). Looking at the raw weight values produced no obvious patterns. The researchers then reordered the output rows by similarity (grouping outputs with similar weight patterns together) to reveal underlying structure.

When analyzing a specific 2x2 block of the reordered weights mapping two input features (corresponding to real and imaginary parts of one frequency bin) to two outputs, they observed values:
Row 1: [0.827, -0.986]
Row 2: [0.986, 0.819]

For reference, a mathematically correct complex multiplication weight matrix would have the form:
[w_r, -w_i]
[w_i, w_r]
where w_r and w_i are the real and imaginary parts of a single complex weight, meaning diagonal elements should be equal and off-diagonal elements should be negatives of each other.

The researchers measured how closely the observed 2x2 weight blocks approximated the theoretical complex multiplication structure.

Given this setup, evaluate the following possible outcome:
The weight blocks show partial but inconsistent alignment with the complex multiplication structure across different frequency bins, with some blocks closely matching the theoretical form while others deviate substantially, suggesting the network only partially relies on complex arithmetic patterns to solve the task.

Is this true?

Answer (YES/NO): YES